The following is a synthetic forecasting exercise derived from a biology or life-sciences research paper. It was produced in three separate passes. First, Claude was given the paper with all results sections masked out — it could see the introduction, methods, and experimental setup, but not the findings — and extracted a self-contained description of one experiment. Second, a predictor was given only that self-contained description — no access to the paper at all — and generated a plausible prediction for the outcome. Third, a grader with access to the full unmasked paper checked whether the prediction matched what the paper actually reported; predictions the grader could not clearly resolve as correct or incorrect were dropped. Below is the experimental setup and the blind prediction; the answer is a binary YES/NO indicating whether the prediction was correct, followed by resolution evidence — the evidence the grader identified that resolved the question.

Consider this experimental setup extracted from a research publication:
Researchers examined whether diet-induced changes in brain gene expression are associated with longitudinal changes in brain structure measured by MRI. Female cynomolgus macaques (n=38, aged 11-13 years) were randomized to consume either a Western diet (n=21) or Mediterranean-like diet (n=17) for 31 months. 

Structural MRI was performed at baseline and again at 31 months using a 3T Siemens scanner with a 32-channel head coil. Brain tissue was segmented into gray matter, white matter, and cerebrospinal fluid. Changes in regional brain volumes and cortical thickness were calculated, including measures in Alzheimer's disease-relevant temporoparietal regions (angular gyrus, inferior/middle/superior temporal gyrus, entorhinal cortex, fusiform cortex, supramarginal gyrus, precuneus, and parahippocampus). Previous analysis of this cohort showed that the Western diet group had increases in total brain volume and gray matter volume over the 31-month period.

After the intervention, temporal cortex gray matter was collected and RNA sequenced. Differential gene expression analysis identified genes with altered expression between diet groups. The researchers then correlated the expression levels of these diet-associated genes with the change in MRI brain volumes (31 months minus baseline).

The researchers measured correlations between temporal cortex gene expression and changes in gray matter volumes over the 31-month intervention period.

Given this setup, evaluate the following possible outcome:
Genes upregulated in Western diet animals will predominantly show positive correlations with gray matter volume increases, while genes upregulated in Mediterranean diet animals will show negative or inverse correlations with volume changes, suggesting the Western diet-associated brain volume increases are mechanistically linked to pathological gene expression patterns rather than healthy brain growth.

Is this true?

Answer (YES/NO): YES